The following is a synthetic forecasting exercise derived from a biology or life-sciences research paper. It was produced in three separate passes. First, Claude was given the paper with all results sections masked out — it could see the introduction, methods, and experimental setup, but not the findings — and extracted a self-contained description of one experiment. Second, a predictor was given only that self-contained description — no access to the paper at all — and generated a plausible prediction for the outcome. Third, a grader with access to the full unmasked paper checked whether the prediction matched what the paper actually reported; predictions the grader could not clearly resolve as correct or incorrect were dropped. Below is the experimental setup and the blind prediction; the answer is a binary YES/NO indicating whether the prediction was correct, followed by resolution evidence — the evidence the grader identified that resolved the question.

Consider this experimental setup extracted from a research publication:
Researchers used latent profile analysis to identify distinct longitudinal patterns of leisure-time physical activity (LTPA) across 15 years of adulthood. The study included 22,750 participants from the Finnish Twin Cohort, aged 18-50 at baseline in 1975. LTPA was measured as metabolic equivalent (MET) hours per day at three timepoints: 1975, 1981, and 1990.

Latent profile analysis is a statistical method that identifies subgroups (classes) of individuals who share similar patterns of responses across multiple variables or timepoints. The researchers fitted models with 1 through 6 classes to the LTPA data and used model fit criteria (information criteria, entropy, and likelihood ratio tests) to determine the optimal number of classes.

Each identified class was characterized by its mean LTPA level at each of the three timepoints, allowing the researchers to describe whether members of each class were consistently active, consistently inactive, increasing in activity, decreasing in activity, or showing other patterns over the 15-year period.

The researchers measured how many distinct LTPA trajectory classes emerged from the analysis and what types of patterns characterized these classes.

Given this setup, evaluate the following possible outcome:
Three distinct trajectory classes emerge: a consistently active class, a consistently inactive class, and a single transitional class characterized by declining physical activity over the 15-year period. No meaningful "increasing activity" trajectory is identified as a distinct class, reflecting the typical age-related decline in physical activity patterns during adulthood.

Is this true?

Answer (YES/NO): NO